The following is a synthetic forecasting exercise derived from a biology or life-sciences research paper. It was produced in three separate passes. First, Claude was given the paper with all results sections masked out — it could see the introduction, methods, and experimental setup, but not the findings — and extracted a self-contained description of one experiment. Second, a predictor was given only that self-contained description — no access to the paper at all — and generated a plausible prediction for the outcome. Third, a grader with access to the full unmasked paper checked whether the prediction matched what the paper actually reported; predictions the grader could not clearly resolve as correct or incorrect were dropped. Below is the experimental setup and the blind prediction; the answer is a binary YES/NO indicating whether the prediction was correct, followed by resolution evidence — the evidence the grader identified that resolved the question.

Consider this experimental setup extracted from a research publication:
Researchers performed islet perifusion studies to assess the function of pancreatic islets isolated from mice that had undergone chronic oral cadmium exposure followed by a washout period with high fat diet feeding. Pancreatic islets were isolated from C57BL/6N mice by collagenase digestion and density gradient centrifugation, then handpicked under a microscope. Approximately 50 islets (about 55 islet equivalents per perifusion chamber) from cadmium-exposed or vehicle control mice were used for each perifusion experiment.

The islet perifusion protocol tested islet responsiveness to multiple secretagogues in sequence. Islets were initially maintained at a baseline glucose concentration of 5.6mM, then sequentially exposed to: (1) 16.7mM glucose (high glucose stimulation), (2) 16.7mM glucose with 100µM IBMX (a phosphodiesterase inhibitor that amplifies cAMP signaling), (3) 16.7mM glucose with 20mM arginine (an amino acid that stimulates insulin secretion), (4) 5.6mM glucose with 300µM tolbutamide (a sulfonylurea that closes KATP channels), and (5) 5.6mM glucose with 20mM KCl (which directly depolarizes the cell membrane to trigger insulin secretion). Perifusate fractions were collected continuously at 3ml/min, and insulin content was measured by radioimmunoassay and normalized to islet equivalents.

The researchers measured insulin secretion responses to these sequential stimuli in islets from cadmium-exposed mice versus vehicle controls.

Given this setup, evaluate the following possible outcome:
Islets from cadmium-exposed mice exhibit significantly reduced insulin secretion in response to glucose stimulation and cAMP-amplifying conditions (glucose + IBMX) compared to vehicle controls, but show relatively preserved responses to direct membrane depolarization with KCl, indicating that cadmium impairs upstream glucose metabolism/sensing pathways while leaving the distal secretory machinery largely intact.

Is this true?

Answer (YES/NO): NO